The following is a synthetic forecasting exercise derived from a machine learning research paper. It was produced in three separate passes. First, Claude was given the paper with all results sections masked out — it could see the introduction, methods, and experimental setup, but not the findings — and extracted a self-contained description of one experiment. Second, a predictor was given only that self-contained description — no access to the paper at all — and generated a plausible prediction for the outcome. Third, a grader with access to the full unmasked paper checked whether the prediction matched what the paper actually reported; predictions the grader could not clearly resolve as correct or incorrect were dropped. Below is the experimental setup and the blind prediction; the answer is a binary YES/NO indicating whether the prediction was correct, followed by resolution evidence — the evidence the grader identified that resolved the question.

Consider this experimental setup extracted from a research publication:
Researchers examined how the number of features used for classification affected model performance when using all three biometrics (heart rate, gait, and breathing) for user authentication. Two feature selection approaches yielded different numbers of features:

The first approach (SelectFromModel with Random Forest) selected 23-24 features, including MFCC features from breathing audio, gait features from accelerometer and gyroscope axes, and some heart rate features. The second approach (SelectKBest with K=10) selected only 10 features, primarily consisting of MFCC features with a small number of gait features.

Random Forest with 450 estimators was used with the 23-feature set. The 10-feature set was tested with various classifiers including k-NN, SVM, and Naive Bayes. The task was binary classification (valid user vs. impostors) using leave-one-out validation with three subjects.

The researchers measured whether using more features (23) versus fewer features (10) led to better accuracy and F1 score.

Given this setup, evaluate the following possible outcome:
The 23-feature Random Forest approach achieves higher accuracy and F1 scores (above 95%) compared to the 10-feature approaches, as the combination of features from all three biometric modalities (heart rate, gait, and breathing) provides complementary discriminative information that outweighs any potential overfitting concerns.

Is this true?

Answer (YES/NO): NO